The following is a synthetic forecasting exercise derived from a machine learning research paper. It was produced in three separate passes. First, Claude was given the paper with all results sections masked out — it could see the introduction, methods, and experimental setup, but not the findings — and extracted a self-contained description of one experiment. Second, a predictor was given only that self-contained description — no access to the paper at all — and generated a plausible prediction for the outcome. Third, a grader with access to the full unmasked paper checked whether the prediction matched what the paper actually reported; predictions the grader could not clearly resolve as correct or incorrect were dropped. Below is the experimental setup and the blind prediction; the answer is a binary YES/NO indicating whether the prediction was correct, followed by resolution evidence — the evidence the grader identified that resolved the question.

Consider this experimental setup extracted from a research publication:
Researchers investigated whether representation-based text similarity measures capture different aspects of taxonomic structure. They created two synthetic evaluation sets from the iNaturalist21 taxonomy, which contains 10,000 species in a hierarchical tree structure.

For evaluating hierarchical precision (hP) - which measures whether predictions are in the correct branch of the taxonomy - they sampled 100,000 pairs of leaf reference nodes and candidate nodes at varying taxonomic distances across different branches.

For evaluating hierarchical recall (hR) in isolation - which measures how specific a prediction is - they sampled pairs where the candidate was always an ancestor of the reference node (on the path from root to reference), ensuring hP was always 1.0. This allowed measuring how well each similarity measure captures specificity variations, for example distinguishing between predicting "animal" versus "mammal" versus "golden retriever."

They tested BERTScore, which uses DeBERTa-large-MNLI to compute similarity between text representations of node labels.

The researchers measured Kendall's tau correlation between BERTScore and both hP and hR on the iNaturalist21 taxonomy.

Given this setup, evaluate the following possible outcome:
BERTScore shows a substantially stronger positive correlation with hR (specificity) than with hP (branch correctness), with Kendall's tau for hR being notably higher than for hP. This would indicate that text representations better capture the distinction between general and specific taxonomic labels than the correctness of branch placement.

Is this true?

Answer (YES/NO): YES